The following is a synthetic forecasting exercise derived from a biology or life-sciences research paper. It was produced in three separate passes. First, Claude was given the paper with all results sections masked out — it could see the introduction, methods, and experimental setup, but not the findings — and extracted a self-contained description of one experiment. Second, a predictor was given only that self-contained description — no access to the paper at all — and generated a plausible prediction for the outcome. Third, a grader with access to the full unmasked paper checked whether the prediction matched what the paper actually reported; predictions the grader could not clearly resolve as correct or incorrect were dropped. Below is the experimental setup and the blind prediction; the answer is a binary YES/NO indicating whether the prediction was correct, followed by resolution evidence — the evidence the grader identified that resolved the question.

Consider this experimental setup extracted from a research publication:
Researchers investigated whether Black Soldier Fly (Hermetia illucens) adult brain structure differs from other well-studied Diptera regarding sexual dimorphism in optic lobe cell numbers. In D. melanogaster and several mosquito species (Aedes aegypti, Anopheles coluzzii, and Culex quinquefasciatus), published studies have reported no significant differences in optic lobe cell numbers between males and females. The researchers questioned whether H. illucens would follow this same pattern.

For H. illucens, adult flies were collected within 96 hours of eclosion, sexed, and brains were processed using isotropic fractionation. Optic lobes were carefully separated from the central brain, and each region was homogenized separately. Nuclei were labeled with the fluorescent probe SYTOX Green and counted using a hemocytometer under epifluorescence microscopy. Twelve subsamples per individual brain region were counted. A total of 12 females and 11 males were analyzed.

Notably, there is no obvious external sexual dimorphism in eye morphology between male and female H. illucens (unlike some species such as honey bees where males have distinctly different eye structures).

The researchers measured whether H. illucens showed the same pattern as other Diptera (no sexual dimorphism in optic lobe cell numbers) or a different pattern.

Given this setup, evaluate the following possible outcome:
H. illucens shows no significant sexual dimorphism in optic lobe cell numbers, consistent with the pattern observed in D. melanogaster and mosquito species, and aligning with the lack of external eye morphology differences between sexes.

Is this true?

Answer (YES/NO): NO